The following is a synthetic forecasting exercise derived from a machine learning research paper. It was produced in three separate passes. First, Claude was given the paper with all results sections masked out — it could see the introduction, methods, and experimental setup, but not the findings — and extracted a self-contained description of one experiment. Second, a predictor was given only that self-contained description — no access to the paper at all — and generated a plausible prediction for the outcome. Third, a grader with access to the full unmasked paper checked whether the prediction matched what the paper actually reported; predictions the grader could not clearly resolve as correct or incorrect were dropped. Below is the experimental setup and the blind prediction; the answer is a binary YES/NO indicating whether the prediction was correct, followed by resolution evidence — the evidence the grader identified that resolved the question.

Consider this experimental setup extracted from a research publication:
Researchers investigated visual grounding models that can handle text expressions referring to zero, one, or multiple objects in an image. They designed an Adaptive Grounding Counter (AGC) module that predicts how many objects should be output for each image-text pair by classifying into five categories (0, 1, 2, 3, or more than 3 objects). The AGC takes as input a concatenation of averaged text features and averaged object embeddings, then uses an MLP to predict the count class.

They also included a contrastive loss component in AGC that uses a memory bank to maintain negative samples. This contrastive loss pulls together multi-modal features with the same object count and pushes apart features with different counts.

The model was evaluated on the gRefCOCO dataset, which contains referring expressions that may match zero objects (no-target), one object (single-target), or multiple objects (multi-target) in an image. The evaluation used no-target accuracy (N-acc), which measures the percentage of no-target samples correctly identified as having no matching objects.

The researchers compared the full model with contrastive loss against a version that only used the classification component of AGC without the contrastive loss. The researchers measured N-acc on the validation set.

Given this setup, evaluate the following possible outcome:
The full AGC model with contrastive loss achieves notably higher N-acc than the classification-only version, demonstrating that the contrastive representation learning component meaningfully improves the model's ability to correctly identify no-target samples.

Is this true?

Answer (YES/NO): YES